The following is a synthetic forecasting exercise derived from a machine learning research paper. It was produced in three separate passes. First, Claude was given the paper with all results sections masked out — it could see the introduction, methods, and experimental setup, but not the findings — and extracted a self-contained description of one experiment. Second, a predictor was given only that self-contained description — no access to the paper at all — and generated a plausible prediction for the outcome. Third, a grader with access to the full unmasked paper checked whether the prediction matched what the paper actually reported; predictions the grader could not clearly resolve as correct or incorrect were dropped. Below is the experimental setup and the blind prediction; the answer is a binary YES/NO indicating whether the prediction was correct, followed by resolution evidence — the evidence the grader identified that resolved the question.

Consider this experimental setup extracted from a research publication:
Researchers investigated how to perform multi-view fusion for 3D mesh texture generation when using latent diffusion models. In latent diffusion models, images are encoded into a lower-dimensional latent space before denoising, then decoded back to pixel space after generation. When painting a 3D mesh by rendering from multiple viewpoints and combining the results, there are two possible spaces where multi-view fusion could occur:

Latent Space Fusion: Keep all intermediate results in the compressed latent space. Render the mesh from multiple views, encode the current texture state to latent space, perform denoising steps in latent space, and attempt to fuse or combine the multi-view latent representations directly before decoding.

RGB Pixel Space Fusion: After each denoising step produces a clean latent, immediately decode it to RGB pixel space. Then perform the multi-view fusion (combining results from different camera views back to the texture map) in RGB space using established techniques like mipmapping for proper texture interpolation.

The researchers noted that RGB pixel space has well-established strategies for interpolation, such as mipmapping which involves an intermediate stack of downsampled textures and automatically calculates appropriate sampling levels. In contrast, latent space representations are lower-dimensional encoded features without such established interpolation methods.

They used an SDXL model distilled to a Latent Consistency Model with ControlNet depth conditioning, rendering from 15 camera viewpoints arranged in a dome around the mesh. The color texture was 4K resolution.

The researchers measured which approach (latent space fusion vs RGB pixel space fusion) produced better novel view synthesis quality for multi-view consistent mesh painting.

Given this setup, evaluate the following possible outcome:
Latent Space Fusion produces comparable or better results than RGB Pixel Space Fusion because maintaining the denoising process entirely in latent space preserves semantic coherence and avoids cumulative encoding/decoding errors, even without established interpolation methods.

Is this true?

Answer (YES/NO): NO